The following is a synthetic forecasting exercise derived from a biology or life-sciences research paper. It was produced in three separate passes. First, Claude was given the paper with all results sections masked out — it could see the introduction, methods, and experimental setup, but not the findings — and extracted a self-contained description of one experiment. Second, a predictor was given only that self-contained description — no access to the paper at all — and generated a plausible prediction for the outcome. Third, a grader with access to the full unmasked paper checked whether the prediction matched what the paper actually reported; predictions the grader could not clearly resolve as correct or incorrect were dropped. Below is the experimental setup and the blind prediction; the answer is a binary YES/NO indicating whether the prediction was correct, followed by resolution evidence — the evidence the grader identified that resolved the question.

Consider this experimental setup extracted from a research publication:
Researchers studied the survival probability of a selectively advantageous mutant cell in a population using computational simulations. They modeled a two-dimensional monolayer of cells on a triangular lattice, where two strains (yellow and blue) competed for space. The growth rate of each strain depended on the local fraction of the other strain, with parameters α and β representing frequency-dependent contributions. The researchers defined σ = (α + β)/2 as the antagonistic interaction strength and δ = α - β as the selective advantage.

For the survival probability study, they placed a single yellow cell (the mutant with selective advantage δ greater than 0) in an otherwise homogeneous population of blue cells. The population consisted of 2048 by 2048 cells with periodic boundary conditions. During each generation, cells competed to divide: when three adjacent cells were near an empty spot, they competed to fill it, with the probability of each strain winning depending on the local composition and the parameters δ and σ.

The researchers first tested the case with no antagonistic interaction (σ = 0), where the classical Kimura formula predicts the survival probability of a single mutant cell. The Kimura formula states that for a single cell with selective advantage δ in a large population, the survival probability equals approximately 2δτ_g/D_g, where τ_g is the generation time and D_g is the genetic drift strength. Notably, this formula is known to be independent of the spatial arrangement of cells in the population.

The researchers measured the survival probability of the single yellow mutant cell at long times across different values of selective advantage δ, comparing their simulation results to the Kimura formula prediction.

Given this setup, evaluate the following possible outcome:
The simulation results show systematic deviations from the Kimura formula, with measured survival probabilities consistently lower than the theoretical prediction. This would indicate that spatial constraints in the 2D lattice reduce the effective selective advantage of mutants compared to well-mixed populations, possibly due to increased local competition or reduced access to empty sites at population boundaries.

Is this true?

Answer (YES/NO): NO